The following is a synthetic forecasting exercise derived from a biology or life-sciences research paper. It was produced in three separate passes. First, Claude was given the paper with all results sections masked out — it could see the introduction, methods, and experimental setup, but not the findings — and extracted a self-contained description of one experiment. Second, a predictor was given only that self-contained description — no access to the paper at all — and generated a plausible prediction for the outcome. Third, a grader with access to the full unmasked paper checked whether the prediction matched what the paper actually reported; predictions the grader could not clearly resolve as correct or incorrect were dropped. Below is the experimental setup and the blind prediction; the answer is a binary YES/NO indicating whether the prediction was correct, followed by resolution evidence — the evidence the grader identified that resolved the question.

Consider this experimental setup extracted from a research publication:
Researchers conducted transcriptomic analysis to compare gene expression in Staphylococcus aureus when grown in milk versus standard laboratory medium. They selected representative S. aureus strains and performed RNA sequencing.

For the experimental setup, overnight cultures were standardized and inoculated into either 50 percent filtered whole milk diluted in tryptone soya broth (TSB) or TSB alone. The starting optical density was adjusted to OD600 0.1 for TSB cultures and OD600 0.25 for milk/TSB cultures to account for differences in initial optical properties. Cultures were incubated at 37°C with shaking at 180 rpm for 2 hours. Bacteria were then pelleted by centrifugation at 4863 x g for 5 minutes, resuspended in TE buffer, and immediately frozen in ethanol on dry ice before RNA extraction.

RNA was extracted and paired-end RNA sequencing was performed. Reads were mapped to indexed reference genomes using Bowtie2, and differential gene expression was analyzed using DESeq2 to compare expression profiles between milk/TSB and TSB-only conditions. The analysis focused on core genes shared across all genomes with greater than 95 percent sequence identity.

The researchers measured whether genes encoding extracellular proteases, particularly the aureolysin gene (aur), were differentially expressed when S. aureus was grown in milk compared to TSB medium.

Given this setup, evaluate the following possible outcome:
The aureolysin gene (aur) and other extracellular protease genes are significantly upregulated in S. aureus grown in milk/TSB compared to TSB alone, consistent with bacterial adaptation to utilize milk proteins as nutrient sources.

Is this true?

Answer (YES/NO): NO